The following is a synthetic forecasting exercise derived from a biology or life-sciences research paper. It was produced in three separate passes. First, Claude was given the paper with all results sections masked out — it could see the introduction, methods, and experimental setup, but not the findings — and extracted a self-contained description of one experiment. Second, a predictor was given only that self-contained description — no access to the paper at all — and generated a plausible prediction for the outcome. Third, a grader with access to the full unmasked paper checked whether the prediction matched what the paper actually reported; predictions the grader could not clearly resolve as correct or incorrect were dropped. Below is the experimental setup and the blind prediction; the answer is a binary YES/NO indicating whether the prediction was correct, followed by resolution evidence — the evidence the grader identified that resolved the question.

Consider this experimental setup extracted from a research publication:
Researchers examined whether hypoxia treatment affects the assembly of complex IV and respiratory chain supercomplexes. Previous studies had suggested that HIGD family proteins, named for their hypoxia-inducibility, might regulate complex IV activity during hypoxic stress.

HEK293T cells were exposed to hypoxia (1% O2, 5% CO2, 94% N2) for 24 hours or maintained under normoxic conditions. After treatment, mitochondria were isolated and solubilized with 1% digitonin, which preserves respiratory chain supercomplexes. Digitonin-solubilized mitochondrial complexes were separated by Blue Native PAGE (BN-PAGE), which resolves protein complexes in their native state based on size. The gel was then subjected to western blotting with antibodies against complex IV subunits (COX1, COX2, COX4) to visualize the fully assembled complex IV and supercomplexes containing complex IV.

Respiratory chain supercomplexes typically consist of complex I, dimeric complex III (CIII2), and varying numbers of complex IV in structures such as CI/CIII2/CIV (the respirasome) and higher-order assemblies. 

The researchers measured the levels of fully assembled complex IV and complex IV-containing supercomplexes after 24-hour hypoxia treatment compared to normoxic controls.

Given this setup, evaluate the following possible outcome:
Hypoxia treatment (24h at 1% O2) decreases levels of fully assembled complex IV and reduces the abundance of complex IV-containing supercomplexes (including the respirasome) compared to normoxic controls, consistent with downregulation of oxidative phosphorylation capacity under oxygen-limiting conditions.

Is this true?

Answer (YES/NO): YES